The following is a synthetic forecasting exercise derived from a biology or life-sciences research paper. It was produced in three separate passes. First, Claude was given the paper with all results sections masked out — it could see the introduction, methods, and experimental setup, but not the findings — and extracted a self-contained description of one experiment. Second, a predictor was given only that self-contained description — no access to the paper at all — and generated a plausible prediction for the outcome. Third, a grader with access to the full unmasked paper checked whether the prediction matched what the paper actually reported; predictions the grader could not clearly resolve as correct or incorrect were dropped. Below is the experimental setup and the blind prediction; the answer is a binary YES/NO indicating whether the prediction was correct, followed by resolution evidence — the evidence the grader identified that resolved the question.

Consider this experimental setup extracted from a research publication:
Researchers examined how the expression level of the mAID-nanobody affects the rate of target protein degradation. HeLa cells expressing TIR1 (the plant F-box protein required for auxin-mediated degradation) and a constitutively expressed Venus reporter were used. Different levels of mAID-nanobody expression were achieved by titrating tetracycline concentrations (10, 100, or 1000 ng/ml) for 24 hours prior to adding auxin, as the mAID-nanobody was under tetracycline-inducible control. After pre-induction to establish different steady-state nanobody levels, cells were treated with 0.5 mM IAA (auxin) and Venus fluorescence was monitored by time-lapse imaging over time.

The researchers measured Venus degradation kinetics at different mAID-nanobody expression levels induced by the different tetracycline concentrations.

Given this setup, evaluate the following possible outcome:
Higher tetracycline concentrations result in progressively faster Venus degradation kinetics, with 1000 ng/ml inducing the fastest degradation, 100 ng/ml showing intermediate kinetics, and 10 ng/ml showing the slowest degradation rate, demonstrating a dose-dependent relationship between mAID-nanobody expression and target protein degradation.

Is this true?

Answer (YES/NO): NO